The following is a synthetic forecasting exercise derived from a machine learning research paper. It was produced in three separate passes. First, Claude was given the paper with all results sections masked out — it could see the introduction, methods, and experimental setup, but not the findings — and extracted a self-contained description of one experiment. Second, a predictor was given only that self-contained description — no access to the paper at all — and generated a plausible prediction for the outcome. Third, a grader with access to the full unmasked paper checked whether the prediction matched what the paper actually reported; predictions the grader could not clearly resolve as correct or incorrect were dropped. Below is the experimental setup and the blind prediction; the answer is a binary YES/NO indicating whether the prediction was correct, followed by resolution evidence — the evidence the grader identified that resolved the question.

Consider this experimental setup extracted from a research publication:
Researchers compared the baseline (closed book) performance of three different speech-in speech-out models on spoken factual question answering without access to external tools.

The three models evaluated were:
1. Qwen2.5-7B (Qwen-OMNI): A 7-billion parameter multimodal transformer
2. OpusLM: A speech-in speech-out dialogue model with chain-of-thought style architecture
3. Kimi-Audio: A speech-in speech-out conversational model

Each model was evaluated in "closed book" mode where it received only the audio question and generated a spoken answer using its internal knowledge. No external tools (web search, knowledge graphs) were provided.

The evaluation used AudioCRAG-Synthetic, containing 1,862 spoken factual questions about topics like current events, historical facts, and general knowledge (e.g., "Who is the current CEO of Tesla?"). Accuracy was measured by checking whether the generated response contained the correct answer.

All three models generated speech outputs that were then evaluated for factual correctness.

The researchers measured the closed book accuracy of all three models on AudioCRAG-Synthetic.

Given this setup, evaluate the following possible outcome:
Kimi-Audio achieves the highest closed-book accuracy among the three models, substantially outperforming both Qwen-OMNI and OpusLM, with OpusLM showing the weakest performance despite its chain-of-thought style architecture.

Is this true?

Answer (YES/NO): NO